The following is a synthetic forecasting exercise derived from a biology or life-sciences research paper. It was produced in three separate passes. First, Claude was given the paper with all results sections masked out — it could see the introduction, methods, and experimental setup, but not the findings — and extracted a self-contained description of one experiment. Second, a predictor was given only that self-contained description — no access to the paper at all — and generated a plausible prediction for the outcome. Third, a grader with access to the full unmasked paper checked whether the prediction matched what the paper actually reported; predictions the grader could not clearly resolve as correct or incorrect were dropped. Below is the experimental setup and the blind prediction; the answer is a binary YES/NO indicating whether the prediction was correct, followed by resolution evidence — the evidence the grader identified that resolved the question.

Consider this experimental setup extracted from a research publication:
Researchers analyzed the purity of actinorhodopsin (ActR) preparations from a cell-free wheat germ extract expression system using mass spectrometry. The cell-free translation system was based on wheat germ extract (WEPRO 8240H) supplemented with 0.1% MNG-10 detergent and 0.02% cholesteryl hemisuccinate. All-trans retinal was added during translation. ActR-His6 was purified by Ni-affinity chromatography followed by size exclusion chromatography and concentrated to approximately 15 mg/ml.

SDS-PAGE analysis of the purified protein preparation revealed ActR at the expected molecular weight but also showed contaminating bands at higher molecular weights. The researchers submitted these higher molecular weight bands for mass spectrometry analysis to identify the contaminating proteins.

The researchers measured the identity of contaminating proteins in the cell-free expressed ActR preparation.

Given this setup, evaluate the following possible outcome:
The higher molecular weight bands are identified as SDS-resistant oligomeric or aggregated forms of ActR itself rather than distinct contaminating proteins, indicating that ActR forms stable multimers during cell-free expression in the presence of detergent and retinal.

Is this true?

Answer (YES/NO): NO